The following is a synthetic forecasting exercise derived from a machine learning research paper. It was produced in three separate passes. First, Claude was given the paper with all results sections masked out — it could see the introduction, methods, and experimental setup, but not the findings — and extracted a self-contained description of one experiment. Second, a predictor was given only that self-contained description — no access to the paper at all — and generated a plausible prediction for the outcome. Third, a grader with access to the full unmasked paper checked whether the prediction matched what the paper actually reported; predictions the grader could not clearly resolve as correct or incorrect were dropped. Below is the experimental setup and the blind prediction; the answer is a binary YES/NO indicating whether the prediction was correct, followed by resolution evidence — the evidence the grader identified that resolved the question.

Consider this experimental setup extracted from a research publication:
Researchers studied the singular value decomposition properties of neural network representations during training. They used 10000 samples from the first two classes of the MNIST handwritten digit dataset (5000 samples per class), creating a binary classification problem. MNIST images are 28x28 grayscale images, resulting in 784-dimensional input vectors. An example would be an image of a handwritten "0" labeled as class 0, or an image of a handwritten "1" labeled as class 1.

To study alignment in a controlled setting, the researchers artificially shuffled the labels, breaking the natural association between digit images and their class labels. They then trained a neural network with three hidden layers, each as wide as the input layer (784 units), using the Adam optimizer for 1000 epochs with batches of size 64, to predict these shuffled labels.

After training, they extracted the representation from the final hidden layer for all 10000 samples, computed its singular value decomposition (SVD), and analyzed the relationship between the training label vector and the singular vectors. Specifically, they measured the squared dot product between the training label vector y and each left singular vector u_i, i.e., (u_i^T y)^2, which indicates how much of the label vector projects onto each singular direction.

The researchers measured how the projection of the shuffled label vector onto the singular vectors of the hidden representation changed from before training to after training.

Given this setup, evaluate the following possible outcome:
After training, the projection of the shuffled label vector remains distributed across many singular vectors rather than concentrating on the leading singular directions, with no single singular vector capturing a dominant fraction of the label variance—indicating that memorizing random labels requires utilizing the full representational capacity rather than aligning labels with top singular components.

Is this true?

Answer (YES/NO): NO